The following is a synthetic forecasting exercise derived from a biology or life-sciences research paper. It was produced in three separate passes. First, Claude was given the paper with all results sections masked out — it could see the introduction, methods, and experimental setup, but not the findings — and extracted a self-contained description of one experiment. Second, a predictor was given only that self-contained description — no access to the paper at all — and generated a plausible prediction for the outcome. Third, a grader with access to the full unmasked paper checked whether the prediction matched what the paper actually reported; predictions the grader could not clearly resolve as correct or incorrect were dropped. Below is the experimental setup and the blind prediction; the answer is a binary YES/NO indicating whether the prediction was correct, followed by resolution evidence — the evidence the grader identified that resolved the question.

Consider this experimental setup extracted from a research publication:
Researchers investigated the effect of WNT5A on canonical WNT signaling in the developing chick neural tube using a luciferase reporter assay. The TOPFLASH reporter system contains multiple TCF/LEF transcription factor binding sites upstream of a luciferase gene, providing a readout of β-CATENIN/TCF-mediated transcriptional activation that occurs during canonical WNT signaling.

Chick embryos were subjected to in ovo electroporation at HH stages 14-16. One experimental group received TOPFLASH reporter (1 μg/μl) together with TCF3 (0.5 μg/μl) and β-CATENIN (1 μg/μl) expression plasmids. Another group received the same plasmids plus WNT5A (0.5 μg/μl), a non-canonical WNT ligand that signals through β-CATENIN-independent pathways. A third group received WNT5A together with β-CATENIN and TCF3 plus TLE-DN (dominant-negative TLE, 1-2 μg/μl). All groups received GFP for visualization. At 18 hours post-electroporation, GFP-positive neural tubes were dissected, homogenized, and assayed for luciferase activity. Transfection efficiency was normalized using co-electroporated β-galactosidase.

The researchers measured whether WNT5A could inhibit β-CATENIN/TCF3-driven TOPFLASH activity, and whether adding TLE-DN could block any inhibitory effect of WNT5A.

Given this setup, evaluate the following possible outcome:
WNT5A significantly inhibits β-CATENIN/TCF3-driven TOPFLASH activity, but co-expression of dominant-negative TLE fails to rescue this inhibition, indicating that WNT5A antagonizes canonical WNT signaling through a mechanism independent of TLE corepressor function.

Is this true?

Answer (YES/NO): NO